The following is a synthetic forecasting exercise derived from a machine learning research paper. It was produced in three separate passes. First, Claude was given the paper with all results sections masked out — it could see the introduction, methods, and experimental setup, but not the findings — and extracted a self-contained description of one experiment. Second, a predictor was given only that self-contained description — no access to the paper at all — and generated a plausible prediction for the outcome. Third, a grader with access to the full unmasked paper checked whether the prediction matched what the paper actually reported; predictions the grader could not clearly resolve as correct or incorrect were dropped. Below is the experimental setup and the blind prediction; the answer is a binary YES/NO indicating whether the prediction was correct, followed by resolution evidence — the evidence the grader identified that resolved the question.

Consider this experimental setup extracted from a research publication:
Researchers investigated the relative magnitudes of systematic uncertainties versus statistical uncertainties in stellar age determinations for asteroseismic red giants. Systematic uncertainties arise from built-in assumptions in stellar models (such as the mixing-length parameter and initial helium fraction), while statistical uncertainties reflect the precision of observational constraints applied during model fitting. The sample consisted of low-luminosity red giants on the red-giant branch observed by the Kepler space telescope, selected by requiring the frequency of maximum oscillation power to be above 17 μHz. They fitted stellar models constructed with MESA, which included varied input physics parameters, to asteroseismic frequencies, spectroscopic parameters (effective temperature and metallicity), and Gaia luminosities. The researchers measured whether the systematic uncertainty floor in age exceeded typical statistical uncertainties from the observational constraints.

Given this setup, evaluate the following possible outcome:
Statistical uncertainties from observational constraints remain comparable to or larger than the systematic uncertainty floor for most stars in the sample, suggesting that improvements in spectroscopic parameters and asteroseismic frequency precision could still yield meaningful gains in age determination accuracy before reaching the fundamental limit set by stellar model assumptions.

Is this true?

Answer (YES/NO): NO